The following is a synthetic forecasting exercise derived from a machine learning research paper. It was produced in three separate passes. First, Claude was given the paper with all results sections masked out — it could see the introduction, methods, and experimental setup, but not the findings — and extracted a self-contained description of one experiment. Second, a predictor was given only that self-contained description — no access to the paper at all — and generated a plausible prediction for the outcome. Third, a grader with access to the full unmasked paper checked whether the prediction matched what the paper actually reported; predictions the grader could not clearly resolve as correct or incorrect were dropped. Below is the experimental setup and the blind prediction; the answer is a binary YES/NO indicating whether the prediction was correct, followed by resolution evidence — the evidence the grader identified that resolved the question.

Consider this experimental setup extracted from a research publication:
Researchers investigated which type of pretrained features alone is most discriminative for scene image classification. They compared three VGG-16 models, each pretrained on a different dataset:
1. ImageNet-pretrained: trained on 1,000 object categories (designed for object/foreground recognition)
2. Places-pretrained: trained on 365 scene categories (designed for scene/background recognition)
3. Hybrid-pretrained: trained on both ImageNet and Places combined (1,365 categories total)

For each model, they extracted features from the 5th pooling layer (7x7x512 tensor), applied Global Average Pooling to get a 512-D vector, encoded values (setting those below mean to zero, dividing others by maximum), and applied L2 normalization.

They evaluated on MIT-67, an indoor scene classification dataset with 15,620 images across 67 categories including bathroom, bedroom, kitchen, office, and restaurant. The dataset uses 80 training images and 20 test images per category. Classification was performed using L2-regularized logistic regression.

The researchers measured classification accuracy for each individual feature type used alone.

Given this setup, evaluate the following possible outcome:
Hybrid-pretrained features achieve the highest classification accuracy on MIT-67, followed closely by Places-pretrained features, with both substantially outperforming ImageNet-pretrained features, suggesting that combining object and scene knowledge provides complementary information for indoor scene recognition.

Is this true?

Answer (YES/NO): NO